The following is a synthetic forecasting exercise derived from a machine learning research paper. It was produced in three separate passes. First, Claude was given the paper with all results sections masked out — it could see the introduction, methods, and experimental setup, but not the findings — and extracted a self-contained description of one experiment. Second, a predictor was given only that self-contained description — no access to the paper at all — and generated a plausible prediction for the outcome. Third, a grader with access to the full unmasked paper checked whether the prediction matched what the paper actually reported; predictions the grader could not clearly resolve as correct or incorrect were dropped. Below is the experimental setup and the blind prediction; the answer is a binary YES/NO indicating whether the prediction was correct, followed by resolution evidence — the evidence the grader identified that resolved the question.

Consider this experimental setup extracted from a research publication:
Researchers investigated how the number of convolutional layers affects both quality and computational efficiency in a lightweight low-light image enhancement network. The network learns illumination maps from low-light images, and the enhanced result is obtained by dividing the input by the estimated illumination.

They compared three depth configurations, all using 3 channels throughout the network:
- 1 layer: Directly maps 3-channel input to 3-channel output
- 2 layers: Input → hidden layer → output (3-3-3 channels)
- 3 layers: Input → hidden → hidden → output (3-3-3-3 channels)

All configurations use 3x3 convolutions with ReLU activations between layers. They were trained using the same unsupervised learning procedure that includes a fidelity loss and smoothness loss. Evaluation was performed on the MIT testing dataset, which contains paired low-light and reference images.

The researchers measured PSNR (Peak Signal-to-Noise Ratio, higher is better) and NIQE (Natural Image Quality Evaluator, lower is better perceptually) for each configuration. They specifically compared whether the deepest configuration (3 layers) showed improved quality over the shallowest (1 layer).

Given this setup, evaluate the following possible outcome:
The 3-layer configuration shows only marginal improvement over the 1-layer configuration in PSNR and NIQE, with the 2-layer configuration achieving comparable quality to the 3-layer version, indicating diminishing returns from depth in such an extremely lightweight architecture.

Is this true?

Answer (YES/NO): NO